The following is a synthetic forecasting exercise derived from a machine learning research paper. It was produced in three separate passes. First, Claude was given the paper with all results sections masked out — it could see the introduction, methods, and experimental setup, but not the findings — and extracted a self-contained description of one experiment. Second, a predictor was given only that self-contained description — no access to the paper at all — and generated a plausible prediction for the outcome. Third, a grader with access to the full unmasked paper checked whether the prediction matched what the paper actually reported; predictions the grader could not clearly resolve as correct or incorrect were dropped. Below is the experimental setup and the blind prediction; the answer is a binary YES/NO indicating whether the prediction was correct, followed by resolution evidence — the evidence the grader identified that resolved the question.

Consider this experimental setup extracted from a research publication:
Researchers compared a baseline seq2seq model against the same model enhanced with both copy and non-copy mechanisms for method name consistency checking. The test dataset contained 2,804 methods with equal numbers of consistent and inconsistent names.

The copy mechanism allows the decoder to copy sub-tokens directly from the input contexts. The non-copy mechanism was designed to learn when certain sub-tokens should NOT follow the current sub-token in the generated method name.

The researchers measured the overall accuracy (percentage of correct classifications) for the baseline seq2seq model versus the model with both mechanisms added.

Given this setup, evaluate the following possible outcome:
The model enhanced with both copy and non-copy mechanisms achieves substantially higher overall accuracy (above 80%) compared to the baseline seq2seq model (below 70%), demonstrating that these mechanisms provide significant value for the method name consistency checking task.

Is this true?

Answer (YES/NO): NO